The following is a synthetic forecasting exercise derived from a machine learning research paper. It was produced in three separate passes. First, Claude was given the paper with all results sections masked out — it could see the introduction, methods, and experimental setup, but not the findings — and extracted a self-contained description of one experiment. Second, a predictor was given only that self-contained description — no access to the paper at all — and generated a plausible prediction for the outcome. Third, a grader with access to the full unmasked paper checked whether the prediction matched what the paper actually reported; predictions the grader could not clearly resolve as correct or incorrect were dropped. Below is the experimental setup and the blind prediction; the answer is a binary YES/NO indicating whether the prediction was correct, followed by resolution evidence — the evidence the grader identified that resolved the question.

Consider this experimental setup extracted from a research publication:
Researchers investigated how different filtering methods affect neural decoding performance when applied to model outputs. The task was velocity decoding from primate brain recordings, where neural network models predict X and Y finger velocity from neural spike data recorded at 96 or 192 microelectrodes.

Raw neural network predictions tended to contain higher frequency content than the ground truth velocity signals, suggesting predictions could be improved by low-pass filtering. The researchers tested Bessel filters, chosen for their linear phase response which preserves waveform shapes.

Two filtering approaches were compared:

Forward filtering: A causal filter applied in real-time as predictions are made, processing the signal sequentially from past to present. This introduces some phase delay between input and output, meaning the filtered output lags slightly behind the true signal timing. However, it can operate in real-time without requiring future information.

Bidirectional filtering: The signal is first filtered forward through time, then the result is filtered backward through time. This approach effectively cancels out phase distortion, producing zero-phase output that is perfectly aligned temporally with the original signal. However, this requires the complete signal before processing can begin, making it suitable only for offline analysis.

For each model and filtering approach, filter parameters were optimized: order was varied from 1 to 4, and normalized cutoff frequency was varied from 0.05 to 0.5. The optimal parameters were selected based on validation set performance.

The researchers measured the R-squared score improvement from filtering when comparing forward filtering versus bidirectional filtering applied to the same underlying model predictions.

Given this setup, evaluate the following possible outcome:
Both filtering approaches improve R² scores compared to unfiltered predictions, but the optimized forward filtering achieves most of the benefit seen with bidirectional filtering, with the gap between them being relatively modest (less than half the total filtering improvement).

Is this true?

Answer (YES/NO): NO